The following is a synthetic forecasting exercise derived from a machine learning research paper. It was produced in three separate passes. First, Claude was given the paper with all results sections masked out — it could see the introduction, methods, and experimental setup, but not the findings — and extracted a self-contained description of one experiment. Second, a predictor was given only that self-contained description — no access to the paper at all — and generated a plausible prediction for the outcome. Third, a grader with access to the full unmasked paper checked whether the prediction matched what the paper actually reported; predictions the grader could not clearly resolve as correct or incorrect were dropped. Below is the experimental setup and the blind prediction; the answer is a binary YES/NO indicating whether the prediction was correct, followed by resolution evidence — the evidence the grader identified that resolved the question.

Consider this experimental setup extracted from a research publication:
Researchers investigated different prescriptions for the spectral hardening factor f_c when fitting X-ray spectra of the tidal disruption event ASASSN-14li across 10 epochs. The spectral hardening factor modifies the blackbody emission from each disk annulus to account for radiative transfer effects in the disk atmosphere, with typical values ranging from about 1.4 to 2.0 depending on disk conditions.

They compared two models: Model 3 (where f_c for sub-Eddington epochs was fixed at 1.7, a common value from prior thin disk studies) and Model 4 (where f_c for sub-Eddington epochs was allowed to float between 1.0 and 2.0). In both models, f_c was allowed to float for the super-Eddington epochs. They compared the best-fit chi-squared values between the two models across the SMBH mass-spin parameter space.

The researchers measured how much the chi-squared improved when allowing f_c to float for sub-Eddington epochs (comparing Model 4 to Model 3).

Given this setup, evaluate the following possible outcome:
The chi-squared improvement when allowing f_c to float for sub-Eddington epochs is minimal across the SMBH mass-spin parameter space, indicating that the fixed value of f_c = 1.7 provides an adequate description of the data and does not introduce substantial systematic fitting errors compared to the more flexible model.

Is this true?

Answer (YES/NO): YES